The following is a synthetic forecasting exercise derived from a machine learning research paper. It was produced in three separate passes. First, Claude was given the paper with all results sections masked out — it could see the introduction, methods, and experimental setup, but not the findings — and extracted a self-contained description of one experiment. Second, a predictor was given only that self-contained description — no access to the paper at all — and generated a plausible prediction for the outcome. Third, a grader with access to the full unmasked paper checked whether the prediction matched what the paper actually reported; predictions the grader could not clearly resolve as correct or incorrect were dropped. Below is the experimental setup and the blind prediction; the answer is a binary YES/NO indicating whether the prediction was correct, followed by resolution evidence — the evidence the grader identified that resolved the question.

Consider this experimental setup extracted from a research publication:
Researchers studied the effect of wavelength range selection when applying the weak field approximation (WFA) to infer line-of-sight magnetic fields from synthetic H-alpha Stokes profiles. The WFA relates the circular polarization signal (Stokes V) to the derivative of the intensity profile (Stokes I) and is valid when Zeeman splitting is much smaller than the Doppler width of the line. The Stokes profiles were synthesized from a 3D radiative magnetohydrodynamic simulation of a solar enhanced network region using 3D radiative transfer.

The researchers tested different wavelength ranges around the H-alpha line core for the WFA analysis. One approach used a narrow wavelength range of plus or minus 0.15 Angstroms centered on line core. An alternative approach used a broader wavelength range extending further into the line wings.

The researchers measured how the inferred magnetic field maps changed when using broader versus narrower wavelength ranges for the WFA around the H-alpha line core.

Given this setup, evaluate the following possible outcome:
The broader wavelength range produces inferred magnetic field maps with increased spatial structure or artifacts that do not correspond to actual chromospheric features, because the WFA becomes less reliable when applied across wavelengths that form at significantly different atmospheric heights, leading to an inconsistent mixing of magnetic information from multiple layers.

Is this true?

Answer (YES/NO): YES